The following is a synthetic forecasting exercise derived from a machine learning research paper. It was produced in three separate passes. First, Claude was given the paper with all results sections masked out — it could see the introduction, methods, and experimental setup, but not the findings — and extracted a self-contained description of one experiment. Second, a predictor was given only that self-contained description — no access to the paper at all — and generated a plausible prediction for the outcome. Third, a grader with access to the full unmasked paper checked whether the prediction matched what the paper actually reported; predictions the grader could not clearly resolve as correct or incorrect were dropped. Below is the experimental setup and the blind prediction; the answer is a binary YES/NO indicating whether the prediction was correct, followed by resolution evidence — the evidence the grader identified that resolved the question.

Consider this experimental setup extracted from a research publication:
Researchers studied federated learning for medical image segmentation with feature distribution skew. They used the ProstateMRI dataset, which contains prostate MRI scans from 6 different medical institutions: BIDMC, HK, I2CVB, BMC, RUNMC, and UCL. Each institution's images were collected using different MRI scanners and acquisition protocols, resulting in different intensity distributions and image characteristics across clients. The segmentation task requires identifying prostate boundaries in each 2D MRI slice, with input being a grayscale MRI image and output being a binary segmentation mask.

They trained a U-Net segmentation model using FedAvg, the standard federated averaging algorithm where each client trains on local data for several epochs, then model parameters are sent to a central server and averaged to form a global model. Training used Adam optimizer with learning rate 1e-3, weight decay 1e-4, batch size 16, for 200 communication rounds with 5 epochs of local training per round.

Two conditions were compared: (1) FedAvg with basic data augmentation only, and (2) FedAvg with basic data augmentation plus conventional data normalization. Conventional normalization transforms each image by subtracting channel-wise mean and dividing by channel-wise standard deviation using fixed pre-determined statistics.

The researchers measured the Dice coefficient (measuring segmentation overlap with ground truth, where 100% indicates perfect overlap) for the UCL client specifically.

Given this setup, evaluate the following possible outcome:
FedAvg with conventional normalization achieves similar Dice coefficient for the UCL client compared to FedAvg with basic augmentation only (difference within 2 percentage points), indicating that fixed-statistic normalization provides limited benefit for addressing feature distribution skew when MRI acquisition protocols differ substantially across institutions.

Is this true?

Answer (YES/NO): NO